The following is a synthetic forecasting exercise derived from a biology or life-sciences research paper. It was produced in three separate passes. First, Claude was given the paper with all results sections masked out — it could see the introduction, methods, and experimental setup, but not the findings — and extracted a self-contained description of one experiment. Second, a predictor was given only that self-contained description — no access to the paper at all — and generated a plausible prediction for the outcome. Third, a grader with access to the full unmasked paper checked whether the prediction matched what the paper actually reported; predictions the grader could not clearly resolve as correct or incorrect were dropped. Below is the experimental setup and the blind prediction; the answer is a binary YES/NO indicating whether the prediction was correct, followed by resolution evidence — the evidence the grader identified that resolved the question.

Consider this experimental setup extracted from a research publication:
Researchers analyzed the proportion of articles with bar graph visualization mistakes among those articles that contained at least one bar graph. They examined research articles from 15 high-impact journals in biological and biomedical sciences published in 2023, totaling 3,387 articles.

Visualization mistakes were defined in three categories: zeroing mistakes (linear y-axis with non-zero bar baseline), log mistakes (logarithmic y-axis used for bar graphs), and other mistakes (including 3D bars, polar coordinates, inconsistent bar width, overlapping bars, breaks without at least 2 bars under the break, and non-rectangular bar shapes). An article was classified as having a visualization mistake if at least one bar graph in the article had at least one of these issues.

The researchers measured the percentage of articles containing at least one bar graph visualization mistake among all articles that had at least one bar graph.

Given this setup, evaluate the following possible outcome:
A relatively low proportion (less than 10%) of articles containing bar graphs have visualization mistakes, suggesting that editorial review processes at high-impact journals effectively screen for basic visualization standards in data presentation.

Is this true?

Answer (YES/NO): NO